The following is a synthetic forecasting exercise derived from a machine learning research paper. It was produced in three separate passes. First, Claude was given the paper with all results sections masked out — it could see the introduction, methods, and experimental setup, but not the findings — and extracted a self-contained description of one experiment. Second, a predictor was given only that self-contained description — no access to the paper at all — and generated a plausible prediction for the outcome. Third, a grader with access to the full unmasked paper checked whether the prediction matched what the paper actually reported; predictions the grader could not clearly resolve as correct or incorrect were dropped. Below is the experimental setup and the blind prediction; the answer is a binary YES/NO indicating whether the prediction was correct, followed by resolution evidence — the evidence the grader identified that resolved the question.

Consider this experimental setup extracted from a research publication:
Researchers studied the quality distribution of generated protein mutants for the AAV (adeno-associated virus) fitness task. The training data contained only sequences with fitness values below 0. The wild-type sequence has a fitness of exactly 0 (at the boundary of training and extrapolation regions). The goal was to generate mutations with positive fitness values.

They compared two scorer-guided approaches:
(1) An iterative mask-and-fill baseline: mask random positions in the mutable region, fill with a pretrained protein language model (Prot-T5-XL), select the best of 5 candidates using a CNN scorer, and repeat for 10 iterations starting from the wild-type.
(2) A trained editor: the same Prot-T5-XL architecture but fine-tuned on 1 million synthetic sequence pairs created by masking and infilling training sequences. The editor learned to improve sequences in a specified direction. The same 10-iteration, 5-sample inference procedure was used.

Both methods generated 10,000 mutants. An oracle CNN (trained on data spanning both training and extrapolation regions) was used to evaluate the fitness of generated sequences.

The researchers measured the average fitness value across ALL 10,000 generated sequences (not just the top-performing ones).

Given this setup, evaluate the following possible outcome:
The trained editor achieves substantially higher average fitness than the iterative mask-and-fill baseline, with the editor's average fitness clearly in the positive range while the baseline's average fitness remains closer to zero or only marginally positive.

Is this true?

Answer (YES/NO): NO